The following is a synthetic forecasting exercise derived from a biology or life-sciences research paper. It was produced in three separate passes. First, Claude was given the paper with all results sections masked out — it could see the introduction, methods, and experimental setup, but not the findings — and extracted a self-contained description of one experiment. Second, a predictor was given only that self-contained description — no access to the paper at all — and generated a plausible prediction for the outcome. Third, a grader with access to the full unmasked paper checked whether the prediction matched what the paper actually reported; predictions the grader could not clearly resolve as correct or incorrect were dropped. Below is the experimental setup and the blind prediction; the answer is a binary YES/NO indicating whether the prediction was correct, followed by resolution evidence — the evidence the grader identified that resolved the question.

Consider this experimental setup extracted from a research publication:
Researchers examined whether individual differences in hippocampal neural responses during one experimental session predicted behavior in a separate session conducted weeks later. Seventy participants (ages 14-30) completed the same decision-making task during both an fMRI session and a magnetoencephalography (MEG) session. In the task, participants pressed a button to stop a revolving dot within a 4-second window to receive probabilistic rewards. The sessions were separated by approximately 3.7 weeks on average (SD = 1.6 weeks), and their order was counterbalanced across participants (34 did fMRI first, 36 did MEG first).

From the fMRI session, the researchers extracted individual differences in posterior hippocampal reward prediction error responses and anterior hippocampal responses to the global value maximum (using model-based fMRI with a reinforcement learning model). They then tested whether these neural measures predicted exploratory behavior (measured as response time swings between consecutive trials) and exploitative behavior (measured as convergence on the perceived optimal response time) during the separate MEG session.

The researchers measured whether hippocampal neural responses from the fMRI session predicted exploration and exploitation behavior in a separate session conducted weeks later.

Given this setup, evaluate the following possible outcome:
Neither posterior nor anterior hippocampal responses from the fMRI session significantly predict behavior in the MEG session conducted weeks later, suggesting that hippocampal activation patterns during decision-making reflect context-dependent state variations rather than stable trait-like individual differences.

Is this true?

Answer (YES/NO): NO